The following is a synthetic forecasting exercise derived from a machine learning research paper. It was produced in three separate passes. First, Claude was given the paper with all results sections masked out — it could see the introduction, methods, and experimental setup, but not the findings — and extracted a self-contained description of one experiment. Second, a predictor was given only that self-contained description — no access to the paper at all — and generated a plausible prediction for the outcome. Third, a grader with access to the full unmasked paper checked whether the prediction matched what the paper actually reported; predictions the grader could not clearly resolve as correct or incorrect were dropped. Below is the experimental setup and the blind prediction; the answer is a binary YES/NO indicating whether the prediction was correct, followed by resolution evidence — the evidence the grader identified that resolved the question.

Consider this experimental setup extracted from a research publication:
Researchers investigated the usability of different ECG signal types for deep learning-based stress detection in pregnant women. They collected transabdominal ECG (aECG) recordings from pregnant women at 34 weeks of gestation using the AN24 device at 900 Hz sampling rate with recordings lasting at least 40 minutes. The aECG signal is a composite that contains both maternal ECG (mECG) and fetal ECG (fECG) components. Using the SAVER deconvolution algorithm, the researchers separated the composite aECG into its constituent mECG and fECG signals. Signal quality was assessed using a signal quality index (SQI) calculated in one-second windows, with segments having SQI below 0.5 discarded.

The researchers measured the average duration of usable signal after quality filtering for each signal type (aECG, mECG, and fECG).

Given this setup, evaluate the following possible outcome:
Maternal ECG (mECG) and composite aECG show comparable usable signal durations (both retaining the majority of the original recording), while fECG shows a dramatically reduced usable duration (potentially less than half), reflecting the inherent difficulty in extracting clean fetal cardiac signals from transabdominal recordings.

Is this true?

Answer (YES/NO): YES